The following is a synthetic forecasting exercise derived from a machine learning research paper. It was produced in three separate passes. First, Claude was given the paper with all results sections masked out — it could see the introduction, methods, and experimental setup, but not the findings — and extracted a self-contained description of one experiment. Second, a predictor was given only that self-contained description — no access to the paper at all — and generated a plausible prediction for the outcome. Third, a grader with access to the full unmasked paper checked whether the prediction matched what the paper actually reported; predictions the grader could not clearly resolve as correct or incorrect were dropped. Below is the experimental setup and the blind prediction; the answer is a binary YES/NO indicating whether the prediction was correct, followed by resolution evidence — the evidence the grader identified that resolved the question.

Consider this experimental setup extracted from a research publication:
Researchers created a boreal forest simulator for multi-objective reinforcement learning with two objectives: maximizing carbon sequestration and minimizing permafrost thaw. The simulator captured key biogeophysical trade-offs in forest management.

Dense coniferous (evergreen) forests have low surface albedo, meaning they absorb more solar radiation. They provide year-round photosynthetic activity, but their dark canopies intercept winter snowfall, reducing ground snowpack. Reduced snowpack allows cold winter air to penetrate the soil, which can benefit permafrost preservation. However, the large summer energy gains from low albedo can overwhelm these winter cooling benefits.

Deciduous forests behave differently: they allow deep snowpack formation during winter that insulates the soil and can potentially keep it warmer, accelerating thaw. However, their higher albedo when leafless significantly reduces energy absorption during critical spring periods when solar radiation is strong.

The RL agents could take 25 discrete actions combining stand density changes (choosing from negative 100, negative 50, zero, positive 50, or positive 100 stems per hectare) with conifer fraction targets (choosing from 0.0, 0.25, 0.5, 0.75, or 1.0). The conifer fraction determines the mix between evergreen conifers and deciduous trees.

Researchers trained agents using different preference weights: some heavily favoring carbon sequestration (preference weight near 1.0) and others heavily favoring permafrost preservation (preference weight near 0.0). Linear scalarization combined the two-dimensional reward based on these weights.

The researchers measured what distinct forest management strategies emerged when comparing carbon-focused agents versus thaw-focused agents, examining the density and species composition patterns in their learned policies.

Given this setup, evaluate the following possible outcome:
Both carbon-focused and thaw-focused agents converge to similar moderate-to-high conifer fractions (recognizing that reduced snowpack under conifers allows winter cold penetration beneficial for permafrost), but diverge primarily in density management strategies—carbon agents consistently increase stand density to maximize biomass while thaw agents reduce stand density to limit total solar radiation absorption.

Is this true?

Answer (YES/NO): NO